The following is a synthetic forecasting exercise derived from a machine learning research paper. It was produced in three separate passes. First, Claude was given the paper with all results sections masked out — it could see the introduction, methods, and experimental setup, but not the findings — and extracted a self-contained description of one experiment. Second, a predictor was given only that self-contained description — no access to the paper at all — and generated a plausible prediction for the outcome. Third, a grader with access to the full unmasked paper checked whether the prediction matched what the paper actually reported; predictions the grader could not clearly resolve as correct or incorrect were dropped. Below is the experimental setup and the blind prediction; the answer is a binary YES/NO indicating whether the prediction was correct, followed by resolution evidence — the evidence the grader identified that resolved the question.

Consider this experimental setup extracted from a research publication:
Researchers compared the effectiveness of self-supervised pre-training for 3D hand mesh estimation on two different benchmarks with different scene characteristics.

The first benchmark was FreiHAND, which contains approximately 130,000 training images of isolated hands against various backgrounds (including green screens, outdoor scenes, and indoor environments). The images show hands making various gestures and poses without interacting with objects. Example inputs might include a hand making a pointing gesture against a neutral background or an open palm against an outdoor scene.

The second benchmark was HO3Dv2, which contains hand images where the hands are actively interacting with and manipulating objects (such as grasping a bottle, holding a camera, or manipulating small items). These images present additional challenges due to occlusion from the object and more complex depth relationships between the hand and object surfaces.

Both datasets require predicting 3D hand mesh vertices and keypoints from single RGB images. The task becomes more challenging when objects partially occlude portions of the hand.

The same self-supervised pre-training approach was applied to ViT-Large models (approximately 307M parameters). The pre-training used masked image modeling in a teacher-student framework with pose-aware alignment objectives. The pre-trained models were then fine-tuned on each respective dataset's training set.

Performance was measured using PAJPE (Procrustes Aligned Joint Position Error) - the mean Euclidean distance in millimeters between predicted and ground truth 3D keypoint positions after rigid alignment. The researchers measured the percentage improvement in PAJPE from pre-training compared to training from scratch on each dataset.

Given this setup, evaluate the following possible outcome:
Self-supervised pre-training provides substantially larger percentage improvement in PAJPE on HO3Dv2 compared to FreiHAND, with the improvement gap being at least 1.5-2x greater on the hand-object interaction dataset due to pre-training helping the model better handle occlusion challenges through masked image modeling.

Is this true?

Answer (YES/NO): NO